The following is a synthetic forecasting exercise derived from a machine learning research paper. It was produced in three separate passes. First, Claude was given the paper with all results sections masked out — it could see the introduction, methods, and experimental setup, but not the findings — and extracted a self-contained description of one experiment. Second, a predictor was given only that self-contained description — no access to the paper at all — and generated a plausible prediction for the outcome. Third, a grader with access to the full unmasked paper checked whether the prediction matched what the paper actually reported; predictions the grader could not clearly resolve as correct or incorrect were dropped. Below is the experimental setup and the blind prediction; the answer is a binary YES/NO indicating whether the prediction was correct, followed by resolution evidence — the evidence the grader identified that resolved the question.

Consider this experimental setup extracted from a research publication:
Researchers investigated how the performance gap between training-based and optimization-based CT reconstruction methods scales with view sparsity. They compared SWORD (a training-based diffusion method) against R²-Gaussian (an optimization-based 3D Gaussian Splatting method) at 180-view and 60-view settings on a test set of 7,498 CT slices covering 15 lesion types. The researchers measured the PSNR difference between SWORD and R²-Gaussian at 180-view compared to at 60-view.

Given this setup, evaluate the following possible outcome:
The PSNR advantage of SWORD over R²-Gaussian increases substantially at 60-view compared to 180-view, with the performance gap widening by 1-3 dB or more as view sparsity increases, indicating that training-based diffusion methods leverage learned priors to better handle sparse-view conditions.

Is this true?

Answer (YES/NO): NO